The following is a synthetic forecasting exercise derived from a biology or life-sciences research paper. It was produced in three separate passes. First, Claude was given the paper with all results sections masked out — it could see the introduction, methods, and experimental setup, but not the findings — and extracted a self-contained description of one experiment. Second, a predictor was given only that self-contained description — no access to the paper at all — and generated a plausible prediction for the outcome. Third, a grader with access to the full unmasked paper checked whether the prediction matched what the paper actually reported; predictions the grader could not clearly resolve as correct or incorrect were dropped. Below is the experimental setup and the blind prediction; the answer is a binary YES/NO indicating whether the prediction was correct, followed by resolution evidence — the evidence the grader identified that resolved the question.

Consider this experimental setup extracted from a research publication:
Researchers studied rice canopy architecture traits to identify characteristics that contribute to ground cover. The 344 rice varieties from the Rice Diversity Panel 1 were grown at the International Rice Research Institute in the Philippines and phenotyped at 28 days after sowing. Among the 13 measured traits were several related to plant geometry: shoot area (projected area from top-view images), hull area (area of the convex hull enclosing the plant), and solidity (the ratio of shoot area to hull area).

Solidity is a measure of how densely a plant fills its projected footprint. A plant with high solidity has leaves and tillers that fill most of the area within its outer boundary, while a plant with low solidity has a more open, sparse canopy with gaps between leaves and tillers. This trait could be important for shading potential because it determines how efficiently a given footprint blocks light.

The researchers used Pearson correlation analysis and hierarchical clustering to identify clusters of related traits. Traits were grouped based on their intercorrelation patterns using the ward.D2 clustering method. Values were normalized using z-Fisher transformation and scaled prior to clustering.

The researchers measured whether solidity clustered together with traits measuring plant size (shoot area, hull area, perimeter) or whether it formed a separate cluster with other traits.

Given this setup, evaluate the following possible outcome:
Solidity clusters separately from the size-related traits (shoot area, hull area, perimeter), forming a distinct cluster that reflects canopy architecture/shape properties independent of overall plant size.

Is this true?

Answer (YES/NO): YES